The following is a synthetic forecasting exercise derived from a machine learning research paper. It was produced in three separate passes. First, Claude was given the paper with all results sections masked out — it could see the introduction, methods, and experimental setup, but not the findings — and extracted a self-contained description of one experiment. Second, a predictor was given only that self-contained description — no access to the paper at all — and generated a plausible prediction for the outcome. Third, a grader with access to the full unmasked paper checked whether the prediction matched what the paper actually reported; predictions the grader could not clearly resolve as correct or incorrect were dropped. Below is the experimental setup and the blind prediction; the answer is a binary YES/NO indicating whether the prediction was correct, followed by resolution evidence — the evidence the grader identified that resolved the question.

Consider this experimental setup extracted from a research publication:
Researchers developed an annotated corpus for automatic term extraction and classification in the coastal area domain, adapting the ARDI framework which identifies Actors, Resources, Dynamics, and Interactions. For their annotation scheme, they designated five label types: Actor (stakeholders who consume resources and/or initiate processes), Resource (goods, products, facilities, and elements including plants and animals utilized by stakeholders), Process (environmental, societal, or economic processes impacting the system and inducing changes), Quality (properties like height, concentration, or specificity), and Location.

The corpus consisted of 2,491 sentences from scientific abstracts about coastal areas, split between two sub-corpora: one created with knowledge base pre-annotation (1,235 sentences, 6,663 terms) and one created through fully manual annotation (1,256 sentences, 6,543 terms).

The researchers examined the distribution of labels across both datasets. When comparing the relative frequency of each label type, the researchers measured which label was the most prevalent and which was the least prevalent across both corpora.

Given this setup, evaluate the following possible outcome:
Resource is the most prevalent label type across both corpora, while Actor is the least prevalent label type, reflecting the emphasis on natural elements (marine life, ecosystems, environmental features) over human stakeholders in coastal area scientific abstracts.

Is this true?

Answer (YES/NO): YES